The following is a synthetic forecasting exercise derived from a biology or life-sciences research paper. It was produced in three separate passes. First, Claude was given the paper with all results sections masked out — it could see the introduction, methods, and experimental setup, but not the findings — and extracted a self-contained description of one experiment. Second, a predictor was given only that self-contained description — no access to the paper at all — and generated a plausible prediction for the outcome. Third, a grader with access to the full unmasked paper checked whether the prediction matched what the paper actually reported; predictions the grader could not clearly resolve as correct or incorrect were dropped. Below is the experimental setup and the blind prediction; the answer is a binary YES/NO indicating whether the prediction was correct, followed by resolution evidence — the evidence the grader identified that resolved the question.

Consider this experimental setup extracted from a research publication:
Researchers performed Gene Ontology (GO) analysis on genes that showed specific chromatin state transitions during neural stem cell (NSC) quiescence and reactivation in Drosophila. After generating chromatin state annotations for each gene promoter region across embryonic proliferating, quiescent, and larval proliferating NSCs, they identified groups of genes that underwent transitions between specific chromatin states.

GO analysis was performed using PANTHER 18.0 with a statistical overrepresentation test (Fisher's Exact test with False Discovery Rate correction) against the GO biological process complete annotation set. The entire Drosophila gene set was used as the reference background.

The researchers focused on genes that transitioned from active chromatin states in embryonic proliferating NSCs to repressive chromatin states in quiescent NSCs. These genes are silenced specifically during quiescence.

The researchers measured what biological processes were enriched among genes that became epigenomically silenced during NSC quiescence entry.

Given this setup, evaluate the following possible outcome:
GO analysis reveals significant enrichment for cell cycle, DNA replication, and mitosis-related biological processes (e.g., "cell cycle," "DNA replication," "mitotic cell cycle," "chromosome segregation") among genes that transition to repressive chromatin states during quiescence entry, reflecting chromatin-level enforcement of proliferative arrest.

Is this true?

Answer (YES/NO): NO